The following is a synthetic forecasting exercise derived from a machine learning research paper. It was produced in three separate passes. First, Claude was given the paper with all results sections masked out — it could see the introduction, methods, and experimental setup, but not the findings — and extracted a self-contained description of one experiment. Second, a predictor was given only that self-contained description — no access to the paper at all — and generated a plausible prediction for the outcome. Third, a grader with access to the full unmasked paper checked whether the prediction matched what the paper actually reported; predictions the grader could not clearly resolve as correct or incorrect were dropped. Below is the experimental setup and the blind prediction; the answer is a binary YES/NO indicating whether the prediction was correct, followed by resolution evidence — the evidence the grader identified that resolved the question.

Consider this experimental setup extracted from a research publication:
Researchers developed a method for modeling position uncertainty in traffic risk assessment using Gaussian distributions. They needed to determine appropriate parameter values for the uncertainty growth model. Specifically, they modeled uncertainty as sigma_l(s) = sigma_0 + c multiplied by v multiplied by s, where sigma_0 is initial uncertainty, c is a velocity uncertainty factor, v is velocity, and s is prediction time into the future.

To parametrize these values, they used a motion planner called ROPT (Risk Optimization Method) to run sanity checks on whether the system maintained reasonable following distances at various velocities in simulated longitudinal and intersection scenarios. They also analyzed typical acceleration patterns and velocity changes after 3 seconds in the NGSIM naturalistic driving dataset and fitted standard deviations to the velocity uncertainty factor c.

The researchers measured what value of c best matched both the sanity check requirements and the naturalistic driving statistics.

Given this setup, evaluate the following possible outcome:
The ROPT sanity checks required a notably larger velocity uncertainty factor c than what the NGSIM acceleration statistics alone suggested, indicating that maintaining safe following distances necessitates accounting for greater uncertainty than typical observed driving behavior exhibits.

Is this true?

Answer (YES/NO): NO